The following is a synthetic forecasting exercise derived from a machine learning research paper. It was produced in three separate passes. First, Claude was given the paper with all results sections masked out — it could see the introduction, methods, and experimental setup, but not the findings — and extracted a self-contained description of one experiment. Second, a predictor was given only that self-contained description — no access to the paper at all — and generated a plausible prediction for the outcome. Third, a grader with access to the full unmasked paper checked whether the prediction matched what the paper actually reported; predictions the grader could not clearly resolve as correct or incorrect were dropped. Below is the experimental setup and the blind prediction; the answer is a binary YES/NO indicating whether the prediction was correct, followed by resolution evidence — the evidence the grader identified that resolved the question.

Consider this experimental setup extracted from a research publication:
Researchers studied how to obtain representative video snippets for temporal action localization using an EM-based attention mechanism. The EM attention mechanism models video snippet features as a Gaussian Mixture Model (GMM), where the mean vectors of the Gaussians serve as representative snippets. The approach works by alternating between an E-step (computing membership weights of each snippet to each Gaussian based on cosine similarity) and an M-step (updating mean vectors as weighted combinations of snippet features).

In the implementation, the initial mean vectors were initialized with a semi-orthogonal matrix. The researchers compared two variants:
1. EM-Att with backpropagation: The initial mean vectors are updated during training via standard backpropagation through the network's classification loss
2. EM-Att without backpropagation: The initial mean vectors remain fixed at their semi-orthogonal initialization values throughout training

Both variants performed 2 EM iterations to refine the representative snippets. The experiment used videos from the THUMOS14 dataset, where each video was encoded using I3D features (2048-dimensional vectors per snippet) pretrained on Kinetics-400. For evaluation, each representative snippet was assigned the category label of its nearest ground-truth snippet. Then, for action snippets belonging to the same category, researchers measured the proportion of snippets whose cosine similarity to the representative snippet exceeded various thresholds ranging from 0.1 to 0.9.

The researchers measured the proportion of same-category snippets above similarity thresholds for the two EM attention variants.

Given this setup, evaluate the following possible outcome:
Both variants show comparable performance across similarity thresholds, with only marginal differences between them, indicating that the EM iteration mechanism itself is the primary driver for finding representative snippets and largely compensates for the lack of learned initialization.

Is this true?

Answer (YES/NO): NO